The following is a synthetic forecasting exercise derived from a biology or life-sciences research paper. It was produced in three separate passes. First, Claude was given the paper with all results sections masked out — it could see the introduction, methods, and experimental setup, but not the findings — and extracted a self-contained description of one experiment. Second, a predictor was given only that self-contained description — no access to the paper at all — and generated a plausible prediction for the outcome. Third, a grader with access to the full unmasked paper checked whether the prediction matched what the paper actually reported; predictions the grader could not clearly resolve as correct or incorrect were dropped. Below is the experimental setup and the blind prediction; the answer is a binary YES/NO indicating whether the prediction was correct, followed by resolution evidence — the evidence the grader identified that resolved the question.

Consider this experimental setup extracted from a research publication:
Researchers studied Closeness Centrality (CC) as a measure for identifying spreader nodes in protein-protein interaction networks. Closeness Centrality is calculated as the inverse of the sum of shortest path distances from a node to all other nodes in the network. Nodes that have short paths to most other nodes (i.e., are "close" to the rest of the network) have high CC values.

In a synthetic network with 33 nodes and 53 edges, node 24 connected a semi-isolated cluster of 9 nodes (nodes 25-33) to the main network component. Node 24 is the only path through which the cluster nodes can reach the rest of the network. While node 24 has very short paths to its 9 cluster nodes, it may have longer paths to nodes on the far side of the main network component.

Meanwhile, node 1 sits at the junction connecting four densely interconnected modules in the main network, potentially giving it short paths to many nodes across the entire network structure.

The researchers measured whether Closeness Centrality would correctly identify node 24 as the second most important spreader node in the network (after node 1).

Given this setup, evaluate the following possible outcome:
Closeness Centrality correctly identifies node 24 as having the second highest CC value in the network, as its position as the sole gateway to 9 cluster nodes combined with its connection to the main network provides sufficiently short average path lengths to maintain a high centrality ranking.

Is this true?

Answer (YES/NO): NO